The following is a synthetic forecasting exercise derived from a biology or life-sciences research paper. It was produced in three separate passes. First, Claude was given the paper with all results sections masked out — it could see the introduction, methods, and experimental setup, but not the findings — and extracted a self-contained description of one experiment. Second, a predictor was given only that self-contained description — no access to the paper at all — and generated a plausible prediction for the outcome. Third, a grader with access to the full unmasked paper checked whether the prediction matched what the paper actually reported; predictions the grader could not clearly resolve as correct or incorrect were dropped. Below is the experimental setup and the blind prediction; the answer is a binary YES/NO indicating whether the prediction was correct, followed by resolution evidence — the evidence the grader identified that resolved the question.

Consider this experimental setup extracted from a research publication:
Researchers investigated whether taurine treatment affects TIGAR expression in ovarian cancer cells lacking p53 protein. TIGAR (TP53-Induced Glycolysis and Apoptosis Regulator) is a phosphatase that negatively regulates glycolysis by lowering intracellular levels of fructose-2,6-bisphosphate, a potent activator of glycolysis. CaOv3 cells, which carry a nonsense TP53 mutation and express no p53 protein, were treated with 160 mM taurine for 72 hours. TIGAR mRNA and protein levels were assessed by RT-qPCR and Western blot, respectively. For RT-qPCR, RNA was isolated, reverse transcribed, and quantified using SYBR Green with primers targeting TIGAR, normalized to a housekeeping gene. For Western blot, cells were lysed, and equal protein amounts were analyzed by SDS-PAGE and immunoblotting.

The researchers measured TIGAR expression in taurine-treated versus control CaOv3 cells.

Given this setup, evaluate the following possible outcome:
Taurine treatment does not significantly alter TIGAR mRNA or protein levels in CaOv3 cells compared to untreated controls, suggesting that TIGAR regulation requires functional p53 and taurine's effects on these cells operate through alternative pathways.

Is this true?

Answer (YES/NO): NO